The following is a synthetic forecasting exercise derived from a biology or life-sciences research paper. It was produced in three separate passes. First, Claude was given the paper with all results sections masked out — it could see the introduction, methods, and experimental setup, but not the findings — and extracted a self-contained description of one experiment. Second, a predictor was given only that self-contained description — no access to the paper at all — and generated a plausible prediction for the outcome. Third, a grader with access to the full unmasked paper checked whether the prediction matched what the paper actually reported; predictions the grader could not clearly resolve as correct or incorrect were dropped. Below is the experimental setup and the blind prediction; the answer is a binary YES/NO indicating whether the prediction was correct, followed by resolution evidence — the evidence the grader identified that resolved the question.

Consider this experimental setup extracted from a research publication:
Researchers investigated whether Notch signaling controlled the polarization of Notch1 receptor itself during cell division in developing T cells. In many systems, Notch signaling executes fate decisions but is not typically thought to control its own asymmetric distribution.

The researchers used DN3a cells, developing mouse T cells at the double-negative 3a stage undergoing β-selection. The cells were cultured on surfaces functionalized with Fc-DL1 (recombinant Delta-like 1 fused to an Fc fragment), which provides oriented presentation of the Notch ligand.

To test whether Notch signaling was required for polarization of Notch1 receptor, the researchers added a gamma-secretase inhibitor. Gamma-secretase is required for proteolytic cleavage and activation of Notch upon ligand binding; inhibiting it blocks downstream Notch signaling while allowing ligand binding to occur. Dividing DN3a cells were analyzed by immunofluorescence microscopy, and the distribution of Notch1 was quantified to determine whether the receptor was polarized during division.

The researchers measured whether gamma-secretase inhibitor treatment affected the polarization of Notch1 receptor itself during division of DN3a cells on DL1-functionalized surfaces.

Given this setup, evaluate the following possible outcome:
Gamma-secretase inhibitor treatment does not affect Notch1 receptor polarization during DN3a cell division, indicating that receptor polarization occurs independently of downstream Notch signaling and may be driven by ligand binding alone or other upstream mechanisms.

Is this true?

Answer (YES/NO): NO